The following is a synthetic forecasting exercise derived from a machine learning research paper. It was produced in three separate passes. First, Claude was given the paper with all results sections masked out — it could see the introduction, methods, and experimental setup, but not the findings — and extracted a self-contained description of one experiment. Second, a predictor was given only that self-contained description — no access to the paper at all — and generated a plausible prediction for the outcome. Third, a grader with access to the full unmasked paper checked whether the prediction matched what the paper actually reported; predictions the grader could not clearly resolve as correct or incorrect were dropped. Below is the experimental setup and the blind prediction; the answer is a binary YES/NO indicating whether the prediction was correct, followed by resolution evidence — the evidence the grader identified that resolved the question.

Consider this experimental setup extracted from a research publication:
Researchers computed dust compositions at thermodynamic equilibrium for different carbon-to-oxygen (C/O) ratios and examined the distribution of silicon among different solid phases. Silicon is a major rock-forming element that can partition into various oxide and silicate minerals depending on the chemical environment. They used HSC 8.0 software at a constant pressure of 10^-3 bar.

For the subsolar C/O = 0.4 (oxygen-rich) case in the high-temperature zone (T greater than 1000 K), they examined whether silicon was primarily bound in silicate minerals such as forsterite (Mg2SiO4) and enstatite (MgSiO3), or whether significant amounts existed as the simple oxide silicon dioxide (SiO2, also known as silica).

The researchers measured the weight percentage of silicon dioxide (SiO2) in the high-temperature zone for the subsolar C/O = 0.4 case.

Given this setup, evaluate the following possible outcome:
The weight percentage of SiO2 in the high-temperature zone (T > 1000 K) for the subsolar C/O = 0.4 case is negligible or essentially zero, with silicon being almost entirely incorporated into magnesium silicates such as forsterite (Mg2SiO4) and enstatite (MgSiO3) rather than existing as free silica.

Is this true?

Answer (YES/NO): NO